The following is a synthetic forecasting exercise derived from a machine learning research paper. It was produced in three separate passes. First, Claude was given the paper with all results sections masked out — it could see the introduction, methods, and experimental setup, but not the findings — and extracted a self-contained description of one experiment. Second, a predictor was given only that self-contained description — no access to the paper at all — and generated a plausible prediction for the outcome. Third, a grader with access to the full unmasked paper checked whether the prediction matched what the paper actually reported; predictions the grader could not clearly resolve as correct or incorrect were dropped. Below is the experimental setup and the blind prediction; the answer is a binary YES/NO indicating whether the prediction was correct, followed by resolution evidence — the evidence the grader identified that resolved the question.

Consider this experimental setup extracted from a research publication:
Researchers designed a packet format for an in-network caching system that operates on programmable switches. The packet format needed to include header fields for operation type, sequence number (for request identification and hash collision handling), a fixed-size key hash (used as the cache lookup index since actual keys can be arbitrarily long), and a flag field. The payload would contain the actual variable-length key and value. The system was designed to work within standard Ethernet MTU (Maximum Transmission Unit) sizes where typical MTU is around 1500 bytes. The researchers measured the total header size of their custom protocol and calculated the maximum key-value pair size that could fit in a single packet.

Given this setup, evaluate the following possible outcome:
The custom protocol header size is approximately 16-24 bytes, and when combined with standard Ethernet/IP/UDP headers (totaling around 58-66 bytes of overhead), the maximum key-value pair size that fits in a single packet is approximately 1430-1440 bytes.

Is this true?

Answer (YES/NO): YES